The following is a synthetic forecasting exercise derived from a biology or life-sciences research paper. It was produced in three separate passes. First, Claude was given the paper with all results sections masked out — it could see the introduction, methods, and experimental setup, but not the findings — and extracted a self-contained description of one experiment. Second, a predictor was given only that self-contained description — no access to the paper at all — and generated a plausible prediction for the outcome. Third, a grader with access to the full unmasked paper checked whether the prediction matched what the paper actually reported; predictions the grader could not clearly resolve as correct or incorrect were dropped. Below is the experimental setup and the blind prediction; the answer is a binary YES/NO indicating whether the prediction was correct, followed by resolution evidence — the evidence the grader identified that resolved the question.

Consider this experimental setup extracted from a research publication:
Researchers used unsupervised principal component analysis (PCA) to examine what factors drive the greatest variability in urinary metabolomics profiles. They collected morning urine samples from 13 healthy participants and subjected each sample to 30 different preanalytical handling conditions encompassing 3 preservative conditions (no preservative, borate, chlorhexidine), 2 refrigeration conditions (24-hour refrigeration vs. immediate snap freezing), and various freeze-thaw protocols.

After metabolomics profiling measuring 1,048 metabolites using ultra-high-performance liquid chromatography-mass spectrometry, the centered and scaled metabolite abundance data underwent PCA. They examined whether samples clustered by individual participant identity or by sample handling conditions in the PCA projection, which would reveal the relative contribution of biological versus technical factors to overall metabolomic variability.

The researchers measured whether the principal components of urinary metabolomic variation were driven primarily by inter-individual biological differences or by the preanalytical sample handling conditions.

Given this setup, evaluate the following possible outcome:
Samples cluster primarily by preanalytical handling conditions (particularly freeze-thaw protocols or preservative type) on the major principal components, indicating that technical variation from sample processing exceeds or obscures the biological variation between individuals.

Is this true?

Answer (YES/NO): NO